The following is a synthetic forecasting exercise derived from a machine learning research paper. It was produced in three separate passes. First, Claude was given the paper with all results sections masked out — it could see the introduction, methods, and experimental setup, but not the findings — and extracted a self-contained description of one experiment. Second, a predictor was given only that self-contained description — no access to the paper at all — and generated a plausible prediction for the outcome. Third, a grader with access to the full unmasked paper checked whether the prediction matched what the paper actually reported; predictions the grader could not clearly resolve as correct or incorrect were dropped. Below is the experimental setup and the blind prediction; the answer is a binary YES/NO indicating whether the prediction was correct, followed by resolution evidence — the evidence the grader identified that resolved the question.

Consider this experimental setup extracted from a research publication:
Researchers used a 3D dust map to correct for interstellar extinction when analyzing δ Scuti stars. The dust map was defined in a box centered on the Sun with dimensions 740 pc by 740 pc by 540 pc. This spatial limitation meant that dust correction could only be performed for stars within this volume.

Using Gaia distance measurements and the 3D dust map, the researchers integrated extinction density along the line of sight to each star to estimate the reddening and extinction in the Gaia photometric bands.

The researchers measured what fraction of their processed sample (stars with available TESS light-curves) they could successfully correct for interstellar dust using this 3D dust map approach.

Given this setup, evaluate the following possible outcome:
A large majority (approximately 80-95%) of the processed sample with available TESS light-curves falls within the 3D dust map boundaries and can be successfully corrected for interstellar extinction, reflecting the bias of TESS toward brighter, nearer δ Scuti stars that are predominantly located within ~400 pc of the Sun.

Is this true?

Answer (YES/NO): NO